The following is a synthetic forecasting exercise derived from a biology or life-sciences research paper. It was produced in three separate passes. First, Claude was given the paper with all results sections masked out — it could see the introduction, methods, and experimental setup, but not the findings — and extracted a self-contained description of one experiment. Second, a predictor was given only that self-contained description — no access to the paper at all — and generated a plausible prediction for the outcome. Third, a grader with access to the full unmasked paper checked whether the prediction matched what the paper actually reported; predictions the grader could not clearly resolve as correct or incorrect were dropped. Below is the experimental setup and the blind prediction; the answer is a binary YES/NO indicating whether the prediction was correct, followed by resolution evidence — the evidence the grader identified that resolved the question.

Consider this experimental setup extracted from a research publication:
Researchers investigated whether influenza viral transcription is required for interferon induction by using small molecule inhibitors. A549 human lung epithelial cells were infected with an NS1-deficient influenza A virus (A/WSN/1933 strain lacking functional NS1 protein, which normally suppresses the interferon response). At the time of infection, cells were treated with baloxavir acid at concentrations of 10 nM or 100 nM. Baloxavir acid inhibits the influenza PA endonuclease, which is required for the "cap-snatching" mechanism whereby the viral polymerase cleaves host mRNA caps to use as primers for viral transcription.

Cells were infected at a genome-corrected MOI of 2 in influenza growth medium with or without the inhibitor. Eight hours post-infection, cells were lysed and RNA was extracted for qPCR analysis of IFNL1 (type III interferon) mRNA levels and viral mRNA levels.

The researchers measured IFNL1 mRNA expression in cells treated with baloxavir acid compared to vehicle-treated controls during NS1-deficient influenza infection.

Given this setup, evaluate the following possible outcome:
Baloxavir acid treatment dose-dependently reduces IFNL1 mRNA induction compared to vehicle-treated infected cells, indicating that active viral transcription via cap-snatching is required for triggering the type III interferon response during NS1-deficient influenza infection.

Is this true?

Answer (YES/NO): NO